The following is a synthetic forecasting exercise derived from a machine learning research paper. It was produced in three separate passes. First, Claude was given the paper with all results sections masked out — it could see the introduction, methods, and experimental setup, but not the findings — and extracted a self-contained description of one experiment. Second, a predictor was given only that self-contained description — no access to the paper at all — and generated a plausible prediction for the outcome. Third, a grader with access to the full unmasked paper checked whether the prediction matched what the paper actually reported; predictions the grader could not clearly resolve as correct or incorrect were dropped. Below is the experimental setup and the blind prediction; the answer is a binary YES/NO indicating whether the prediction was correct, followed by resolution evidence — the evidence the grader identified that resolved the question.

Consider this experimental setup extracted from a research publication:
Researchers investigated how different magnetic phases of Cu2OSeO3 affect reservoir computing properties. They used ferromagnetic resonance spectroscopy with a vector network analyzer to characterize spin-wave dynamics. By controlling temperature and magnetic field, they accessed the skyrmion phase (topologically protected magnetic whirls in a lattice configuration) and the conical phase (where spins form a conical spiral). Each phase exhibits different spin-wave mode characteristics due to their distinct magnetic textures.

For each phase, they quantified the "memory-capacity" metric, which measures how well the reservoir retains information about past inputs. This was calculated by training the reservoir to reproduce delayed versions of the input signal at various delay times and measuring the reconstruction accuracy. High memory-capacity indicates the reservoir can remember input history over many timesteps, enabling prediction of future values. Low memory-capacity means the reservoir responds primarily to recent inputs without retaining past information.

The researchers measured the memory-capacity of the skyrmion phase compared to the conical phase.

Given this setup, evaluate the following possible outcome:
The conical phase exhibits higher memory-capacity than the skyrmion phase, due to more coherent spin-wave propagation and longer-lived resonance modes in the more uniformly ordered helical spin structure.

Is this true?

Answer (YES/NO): NO